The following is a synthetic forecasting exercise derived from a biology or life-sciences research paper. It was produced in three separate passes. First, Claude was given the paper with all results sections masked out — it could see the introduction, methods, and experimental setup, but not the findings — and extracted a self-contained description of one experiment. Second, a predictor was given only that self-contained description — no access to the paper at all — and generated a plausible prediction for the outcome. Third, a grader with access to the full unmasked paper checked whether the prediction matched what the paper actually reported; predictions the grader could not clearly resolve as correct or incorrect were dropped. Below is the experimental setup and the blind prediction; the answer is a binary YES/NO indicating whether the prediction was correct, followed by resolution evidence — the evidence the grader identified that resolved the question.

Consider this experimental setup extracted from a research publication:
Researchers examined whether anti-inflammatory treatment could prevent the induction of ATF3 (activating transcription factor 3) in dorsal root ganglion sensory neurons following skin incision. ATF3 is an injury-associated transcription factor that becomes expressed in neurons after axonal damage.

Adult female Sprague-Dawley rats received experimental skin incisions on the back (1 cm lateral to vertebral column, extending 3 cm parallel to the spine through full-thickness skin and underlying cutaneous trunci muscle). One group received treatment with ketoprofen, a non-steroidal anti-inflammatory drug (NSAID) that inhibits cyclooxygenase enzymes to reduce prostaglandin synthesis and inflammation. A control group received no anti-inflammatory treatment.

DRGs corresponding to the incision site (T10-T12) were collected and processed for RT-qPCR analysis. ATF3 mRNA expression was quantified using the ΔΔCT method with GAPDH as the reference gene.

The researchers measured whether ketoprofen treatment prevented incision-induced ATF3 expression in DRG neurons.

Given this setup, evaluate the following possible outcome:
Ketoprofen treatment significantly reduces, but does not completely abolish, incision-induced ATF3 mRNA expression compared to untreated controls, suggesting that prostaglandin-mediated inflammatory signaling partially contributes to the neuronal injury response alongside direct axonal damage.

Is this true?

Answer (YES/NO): NO